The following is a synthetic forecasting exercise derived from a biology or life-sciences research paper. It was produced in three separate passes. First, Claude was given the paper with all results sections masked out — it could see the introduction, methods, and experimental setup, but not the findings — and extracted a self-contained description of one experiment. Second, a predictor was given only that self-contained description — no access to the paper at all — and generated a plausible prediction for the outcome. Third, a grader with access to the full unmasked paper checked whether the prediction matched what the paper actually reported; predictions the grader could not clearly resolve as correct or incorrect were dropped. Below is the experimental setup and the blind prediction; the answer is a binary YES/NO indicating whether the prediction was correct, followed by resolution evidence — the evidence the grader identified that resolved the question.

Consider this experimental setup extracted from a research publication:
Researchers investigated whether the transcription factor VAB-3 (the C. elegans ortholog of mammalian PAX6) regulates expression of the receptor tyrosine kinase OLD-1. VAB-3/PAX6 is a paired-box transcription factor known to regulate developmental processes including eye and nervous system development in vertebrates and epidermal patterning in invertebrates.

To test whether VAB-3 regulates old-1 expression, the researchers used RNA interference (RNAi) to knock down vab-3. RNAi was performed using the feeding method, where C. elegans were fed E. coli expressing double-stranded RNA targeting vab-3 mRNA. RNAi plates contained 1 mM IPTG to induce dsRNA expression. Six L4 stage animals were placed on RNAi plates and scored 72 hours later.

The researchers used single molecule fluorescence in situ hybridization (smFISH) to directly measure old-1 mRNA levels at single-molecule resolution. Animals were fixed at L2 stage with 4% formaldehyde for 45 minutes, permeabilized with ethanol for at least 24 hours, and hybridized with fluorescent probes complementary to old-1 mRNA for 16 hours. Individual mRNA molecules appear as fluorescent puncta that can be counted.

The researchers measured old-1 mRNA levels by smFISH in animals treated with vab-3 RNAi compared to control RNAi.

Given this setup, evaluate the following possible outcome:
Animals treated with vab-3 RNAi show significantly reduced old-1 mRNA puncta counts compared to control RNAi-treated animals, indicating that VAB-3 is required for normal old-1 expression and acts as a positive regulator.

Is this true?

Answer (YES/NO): YES